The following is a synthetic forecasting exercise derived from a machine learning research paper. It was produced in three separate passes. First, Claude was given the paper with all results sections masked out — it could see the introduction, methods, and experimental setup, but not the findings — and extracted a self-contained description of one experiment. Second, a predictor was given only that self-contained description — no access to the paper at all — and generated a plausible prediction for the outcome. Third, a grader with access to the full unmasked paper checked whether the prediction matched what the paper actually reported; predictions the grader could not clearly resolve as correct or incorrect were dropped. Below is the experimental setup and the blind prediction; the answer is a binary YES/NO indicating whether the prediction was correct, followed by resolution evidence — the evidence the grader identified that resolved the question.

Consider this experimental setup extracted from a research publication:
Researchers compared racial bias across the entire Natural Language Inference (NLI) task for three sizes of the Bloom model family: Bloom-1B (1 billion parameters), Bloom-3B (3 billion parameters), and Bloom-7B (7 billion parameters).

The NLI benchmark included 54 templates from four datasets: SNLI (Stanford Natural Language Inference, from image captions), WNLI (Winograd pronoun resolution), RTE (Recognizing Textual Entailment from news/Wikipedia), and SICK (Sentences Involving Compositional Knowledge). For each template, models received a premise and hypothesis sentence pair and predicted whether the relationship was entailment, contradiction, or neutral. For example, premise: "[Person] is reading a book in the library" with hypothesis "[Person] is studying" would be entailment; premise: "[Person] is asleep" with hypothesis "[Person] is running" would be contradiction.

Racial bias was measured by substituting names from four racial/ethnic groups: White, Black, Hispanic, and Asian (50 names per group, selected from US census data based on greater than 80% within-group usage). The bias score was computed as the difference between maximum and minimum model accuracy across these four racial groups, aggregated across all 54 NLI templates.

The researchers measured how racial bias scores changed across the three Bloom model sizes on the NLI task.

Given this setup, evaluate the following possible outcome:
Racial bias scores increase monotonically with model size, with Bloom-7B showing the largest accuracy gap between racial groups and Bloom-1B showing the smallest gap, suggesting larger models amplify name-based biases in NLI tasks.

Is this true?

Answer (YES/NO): YES